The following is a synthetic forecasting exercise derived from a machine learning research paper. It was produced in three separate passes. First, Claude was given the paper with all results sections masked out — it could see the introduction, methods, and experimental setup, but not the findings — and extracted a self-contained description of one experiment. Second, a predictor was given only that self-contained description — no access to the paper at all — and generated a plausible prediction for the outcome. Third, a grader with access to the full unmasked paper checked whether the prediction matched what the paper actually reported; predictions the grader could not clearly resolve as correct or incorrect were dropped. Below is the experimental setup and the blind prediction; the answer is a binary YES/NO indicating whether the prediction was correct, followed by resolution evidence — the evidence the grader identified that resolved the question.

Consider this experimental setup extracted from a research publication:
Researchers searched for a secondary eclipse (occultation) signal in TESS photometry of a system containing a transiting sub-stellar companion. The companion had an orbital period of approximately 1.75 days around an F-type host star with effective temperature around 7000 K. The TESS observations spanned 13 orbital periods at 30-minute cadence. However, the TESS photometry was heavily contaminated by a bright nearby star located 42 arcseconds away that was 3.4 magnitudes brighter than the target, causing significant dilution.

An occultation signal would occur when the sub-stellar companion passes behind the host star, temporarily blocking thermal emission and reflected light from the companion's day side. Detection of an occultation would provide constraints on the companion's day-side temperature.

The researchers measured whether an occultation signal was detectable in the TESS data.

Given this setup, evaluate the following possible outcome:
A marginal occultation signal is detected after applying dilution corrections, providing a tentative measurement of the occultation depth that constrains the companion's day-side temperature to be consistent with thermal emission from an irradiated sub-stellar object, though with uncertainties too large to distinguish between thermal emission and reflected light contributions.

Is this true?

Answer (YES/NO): NO